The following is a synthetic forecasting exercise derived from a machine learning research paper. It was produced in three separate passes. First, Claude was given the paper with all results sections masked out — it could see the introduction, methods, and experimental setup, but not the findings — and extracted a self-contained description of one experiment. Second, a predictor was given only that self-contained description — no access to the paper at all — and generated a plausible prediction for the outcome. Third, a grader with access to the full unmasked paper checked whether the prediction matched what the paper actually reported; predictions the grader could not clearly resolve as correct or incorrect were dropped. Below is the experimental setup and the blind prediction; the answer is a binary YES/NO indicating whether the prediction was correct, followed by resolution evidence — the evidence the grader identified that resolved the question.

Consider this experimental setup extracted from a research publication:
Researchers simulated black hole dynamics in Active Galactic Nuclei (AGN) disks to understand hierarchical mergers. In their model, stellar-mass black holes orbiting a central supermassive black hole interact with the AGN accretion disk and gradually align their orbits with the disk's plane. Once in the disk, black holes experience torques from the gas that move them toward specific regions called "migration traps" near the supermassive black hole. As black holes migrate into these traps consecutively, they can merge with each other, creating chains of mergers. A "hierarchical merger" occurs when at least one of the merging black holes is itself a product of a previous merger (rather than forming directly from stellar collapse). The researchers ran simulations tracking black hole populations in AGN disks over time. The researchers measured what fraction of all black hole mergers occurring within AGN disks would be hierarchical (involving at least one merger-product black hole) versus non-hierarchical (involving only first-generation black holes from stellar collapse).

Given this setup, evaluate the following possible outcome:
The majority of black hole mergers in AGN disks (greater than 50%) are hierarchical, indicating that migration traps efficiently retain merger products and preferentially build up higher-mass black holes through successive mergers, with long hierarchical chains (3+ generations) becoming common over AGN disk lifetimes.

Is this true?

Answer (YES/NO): NO